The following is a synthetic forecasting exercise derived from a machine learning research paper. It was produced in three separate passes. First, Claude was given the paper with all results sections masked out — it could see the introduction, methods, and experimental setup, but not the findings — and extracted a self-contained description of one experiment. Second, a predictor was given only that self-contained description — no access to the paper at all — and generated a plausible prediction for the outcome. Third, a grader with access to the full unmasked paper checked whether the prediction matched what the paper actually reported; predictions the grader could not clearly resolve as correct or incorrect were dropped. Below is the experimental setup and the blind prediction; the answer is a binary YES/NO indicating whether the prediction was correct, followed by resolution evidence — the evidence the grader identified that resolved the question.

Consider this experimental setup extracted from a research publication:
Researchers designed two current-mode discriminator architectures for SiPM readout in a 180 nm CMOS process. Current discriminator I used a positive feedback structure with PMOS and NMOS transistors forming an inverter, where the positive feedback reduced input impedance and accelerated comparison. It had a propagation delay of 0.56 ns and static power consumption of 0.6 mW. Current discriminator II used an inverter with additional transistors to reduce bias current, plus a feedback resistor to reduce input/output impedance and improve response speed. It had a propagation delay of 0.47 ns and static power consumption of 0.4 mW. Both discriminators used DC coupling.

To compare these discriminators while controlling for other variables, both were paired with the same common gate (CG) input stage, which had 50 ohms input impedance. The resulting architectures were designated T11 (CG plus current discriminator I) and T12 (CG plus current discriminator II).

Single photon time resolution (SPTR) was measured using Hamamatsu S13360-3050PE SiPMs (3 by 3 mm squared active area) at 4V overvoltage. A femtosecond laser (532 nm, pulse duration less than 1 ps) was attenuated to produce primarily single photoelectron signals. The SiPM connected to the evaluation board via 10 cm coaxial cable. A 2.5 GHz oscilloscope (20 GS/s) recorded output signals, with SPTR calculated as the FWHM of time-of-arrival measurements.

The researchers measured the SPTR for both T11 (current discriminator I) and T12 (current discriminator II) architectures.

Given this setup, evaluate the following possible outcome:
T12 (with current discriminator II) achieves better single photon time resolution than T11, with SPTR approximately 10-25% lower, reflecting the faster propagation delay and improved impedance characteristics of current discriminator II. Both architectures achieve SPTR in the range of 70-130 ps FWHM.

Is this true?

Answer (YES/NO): NO